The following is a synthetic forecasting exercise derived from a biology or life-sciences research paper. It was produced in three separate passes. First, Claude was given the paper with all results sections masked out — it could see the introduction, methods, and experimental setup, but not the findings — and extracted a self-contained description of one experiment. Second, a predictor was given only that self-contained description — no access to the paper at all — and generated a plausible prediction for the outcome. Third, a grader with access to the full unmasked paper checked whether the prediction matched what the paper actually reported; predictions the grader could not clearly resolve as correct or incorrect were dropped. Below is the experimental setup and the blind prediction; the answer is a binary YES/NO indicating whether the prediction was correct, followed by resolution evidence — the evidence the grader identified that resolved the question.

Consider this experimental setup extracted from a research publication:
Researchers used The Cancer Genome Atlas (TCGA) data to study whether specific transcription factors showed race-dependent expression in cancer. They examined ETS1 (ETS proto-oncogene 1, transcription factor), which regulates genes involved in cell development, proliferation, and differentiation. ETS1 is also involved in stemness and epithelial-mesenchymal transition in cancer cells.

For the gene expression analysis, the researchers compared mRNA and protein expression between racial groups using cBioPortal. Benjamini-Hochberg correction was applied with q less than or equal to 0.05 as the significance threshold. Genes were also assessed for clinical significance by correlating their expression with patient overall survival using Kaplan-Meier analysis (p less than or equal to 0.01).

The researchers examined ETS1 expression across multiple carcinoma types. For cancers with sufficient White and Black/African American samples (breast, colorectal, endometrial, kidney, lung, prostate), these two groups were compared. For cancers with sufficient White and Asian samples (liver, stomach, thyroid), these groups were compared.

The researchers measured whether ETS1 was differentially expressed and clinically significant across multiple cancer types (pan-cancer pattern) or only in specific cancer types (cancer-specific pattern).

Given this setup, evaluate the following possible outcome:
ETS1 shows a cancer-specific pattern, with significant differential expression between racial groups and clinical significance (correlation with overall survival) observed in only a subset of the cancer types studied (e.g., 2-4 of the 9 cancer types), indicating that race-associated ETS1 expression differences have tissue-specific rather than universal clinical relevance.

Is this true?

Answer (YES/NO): YES